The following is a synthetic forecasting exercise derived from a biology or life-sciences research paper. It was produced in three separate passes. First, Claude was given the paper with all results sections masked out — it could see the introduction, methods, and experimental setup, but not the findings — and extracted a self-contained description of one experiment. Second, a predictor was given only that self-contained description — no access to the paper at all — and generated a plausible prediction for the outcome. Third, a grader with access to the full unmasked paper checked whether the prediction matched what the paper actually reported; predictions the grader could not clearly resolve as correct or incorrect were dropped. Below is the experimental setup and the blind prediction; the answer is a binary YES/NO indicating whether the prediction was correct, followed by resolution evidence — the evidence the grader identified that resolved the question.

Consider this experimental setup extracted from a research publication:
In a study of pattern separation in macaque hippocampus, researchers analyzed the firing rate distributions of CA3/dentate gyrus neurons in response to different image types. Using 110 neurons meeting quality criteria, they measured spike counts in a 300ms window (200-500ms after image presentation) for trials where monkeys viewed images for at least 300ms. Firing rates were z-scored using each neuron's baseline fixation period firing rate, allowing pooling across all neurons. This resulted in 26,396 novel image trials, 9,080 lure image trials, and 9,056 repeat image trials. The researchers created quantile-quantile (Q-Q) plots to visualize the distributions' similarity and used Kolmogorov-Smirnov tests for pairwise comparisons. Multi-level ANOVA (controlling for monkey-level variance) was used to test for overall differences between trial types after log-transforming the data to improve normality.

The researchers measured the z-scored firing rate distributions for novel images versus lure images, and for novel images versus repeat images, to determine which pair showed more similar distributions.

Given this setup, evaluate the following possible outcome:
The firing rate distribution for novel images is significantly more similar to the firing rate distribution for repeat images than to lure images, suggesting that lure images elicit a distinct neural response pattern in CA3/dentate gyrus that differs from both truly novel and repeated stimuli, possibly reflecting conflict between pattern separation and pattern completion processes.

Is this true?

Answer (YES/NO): NO